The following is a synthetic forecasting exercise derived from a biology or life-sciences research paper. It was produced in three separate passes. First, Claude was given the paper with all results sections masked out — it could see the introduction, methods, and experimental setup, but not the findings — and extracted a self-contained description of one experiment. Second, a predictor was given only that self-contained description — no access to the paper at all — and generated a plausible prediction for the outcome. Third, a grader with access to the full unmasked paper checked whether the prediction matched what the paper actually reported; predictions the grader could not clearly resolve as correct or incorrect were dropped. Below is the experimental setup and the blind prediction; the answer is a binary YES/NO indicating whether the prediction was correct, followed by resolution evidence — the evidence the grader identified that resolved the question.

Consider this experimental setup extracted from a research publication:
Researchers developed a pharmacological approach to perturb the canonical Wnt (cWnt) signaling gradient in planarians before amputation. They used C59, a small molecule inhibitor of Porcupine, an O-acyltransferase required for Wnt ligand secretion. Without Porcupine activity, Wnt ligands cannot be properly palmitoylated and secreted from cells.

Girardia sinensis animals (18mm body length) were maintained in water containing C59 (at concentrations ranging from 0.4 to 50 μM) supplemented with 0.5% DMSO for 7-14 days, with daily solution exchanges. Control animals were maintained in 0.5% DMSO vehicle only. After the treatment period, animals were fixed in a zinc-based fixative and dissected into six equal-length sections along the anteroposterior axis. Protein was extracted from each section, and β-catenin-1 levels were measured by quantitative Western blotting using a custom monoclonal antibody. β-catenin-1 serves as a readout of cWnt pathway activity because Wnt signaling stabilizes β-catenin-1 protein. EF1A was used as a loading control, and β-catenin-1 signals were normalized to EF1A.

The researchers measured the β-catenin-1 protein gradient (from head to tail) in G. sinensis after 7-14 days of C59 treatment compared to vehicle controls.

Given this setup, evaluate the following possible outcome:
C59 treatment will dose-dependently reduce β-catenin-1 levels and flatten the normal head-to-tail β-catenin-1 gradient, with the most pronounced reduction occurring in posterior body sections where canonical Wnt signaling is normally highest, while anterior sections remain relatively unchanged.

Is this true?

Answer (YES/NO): NO